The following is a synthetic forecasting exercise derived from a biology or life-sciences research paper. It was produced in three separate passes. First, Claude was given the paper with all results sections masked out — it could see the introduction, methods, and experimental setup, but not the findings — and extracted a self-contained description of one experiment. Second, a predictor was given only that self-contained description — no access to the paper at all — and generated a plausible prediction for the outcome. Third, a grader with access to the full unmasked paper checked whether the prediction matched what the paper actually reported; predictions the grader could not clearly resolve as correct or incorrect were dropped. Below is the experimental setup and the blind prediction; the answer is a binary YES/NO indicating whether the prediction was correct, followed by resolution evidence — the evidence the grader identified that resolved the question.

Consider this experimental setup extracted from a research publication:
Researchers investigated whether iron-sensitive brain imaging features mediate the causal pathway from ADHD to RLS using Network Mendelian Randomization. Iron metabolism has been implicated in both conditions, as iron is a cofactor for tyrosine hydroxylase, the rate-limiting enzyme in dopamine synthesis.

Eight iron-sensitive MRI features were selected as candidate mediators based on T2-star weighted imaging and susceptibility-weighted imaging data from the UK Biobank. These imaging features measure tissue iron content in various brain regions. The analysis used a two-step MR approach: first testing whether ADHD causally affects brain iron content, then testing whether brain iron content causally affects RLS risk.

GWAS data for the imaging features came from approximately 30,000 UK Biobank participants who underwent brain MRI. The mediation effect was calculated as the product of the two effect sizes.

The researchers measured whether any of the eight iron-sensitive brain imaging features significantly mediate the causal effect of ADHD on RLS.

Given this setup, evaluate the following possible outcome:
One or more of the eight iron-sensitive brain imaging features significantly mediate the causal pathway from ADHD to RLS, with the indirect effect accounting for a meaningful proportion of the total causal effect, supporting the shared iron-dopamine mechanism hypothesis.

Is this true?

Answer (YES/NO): NO